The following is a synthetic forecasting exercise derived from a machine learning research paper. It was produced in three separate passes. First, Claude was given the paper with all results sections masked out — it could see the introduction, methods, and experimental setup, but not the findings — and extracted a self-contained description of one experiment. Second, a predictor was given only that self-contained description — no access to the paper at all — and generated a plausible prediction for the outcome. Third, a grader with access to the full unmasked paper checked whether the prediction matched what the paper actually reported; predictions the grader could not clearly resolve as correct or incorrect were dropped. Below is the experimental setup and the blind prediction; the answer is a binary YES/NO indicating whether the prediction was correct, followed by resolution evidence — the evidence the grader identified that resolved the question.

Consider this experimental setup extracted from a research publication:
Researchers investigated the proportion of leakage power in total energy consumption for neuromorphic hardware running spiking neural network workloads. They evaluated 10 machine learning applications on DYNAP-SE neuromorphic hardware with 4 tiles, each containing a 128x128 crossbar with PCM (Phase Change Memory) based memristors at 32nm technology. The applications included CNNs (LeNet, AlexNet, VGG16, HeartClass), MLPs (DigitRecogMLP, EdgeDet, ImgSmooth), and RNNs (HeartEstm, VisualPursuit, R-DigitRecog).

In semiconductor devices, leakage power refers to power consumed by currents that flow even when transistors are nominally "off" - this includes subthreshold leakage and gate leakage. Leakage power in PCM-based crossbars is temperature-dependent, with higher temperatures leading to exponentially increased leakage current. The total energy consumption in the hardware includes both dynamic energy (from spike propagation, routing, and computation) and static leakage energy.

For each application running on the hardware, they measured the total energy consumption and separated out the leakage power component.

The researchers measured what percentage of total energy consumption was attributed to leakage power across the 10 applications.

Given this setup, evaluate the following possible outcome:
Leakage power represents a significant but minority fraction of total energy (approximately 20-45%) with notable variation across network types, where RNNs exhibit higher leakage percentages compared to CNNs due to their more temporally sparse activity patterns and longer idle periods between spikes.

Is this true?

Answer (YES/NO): NO